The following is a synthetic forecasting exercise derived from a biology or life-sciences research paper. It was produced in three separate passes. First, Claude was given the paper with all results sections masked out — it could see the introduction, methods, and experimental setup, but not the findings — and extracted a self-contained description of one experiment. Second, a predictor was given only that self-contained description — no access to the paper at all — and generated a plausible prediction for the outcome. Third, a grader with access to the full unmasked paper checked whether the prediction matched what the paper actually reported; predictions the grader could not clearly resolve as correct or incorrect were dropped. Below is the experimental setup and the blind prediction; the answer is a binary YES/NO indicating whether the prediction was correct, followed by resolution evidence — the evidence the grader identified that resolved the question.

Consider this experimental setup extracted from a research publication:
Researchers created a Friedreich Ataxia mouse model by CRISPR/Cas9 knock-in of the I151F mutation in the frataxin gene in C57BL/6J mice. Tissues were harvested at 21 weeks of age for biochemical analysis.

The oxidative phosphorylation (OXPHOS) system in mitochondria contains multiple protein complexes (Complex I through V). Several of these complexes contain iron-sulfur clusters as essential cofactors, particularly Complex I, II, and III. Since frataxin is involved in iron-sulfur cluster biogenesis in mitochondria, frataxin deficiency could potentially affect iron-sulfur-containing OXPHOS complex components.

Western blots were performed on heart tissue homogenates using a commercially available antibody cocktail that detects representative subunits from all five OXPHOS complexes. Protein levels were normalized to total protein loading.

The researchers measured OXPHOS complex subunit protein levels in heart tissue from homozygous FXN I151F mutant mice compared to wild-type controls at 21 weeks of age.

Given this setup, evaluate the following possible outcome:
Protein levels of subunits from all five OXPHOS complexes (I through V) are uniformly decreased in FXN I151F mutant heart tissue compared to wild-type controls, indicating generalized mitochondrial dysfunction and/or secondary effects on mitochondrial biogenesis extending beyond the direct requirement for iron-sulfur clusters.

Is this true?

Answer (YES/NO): NO